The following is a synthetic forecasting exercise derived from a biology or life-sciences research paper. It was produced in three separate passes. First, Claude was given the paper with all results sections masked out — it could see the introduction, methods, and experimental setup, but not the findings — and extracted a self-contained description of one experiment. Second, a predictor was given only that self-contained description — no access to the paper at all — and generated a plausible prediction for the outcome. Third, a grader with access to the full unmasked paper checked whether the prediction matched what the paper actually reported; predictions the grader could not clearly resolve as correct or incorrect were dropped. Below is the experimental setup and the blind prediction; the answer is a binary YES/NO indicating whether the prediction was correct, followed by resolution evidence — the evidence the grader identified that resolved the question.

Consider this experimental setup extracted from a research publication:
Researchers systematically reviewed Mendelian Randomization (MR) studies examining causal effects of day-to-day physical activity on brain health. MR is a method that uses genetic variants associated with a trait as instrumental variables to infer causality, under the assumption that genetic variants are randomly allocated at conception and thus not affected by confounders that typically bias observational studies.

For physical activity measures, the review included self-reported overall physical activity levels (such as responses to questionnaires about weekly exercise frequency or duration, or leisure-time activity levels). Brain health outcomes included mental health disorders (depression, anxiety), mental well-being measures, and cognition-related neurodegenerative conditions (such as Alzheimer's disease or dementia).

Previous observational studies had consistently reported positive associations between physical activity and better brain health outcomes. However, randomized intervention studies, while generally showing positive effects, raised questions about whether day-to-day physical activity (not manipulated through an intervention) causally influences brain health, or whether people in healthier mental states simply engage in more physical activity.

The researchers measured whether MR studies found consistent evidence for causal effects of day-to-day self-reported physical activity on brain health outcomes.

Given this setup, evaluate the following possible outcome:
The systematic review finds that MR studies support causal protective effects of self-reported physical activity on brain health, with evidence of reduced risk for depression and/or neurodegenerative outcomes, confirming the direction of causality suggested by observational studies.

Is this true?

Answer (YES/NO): NO